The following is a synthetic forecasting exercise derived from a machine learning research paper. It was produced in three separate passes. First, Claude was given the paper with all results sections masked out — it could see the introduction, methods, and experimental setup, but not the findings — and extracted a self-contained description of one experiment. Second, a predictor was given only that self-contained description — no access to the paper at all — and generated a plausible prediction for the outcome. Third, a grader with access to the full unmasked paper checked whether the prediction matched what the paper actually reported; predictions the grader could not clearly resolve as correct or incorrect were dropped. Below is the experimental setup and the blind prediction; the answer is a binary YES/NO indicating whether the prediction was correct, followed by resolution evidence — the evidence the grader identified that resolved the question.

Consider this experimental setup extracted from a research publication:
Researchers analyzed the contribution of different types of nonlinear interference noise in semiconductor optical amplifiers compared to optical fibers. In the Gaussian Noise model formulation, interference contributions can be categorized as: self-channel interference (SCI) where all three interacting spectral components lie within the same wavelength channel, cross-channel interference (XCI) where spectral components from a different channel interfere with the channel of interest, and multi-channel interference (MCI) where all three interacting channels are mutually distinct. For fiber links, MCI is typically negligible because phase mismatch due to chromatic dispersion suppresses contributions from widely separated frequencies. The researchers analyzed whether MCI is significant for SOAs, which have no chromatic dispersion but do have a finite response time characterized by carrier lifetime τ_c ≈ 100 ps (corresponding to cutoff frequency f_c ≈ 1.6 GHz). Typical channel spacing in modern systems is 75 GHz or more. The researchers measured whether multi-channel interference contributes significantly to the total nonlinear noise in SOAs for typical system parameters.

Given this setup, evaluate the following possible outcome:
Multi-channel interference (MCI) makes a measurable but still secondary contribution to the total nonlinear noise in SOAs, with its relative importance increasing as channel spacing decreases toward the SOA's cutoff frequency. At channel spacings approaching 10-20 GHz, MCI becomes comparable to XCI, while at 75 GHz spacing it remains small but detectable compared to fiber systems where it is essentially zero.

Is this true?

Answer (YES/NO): NO